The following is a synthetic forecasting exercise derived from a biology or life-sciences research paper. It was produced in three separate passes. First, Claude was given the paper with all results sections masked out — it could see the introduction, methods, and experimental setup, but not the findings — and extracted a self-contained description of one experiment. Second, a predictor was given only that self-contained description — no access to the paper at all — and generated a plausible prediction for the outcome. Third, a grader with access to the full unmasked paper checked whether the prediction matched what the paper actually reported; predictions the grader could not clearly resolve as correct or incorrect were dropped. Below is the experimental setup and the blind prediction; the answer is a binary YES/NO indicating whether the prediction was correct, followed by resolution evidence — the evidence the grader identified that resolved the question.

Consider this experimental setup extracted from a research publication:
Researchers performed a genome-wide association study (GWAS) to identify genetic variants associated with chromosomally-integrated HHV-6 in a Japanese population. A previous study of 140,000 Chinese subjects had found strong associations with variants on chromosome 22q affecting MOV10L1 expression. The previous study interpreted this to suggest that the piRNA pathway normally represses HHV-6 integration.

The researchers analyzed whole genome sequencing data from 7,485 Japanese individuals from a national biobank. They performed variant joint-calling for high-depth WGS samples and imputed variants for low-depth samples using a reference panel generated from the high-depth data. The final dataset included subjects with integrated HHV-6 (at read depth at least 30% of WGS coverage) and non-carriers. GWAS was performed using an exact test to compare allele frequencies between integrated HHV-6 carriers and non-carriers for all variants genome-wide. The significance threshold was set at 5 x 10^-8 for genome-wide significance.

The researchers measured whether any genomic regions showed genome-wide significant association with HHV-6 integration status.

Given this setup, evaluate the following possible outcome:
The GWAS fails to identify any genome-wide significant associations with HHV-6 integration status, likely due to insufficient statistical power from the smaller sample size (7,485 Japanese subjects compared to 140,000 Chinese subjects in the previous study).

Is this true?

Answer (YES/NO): NO